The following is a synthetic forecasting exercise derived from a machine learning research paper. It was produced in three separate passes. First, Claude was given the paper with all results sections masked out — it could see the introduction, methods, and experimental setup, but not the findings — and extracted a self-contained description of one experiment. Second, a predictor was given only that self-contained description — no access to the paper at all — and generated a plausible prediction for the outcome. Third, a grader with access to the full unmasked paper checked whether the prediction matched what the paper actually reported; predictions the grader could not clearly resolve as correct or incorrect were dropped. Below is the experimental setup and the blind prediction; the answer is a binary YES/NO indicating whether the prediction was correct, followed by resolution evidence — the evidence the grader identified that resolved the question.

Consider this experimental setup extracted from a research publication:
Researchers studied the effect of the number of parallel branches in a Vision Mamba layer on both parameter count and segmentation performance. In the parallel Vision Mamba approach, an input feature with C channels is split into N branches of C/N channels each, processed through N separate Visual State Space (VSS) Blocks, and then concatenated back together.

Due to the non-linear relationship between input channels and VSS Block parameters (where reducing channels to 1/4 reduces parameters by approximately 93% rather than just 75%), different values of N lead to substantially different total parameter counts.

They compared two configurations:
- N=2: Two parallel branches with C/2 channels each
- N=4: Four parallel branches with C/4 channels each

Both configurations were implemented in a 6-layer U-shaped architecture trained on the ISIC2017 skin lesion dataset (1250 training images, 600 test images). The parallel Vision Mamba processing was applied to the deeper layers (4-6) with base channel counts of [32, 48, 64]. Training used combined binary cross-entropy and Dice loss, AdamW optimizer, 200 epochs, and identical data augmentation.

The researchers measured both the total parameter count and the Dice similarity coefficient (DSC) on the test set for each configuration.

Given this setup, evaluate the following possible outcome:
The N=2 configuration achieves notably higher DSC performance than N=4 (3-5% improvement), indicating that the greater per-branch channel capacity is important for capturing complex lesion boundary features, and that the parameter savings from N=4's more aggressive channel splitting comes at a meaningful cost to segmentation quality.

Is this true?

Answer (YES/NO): NO